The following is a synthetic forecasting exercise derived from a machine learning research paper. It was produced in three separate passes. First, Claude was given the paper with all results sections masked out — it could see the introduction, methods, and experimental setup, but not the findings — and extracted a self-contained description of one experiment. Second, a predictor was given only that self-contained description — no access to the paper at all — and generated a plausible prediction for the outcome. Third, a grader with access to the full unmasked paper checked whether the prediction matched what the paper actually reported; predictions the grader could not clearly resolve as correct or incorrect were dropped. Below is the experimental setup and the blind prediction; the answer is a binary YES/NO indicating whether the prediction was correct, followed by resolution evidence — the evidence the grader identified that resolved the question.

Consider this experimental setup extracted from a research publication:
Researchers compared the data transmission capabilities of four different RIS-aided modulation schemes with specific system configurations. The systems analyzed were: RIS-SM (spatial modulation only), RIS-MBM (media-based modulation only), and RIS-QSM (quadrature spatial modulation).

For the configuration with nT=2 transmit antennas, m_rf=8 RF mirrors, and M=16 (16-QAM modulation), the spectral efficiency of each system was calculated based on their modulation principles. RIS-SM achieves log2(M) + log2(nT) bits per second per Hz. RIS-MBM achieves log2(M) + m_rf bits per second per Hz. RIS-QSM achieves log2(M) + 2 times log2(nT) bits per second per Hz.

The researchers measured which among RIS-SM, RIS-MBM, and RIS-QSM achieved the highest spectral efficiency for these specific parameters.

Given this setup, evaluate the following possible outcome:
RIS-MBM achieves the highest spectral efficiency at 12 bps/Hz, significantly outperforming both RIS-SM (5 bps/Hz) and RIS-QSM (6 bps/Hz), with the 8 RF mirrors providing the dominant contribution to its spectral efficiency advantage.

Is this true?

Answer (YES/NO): YES